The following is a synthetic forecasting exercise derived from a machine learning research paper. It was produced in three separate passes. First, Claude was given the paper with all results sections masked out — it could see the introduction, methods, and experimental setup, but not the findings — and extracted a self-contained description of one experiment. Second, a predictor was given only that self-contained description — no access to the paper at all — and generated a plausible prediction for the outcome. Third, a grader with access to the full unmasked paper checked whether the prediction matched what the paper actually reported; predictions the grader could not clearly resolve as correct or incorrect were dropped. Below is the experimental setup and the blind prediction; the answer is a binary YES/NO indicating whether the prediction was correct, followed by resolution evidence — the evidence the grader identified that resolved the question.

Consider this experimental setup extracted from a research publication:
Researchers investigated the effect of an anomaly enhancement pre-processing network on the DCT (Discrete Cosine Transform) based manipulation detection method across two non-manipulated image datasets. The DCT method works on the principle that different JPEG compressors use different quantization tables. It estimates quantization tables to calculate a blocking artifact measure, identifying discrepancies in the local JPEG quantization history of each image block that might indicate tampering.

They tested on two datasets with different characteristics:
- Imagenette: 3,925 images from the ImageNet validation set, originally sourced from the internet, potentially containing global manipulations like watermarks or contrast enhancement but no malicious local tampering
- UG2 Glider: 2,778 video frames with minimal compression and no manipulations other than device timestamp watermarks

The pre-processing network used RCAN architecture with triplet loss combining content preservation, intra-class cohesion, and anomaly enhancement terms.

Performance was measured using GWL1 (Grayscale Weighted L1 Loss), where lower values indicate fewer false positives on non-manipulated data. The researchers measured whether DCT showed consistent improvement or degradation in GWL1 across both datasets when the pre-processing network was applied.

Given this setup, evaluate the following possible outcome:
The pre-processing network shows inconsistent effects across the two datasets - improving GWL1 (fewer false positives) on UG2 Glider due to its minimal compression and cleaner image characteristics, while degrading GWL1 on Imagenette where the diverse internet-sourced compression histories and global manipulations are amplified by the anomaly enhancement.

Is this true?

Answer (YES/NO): YES